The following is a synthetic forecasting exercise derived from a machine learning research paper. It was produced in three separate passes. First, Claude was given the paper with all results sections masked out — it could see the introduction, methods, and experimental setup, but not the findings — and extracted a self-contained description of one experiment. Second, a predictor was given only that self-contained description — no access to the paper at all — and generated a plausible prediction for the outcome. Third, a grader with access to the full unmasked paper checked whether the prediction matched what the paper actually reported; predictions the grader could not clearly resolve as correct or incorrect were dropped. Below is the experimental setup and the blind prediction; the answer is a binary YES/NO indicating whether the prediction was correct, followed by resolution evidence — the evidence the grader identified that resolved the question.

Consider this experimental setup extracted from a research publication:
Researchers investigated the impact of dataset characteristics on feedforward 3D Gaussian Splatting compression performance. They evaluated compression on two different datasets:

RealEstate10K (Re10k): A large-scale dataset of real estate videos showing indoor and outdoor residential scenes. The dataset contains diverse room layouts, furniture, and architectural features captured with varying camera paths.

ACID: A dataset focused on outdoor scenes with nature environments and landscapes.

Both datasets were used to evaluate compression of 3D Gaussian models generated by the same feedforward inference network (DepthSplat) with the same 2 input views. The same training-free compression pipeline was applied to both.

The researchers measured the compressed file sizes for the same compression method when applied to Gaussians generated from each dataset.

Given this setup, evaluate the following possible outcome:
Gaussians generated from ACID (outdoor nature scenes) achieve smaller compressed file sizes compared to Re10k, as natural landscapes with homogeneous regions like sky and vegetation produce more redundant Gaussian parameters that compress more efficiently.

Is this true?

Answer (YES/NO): NO